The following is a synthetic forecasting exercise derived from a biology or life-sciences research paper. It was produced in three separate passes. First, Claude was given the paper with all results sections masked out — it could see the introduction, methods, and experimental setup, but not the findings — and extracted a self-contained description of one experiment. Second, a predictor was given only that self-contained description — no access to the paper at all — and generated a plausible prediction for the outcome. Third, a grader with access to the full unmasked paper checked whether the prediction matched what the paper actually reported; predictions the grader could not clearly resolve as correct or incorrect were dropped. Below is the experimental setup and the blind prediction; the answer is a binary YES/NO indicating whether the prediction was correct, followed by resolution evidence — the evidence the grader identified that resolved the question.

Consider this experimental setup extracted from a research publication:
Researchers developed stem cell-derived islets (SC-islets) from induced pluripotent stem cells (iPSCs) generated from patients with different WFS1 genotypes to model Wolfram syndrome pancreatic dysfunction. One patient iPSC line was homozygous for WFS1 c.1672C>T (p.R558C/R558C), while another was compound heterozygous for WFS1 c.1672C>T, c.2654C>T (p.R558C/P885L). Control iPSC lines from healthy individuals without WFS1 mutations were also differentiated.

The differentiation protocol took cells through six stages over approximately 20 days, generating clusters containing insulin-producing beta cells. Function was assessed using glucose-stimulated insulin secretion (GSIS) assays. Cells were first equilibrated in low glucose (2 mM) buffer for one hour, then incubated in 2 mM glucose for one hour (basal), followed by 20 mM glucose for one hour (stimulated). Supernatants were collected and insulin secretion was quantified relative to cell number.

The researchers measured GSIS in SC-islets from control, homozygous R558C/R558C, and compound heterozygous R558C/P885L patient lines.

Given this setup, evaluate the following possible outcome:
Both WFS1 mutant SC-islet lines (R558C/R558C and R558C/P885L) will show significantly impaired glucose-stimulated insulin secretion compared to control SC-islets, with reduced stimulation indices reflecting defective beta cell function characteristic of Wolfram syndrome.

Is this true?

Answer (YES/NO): NO